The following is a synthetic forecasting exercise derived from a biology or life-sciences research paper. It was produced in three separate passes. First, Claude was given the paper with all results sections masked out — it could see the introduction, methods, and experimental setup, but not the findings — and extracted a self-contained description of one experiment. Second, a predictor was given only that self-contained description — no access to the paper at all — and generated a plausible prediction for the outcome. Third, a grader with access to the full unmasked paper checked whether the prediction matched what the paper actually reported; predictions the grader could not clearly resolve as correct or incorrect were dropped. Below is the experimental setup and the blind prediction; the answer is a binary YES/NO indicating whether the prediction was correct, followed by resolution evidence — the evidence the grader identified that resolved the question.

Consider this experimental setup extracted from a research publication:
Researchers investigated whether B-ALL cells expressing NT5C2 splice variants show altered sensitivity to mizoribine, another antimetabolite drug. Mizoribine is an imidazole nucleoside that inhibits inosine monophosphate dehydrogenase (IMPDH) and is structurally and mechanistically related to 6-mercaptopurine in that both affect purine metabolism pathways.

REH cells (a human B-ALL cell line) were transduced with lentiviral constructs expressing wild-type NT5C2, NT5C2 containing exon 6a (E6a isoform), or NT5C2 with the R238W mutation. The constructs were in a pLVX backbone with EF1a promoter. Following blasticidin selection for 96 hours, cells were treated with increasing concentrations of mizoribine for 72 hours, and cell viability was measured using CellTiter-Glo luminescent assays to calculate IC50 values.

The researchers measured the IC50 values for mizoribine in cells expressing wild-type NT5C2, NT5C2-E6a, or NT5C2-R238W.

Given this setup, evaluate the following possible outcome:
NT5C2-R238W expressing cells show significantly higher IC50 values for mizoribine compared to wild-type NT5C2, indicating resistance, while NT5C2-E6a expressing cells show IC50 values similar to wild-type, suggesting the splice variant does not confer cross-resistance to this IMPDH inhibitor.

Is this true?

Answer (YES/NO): NO